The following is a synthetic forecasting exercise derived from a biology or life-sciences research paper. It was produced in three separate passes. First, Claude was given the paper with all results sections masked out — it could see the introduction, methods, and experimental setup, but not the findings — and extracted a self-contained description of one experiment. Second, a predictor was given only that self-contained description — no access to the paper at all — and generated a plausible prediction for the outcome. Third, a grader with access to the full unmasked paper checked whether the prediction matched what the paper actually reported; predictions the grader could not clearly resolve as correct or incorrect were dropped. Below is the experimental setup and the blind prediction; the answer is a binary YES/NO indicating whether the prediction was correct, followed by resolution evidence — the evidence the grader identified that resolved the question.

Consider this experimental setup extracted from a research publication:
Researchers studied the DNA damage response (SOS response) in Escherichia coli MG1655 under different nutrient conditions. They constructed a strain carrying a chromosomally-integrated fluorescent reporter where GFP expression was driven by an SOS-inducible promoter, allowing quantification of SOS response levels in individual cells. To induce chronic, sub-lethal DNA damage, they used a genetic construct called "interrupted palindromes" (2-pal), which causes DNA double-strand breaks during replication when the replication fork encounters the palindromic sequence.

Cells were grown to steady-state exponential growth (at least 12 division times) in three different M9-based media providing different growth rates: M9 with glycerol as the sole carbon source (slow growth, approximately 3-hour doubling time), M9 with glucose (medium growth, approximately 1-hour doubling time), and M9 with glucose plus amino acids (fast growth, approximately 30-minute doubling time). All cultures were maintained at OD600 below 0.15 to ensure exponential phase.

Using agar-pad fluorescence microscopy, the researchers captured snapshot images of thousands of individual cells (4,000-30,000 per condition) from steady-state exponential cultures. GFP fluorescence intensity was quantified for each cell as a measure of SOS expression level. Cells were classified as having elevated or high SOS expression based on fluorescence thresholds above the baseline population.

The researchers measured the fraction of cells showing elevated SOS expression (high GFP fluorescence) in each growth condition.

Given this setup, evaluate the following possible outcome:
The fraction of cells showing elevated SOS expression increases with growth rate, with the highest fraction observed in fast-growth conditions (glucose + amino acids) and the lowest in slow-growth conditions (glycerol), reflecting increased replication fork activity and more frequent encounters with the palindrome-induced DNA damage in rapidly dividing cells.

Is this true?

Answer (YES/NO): NO